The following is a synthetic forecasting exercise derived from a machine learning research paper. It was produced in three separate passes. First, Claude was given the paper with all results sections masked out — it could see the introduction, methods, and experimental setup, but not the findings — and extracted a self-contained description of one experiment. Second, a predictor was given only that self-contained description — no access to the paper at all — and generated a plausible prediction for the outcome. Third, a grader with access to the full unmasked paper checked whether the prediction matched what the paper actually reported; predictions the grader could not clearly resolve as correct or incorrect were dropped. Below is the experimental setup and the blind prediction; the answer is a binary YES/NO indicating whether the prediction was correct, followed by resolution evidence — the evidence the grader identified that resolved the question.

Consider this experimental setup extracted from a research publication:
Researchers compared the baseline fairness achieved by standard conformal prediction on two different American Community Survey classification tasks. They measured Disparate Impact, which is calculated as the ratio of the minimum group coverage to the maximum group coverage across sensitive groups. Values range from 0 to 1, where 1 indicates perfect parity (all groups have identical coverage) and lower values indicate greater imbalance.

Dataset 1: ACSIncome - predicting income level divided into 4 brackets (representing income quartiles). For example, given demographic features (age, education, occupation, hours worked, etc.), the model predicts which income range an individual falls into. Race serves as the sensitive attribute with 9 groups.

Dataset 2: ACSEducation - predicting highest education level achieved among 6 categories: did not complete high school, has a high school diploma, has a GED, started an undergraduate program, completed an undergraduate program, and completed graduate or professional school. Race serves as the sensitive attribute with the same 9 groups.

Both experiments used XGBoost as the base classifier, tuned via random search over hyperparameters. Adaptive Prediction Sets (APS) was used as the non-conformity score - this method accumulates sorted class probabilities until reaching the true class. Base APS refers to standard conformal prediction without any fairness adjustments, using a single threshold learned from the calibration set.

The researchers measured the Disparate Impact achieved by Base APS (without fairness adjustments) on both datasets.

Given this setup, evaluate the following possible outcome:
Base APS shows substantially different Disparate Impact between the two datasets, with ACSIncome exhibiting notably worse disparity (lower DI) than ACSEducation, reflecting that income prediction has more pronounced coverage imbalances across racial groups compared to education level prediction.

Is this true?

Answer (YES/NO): NO